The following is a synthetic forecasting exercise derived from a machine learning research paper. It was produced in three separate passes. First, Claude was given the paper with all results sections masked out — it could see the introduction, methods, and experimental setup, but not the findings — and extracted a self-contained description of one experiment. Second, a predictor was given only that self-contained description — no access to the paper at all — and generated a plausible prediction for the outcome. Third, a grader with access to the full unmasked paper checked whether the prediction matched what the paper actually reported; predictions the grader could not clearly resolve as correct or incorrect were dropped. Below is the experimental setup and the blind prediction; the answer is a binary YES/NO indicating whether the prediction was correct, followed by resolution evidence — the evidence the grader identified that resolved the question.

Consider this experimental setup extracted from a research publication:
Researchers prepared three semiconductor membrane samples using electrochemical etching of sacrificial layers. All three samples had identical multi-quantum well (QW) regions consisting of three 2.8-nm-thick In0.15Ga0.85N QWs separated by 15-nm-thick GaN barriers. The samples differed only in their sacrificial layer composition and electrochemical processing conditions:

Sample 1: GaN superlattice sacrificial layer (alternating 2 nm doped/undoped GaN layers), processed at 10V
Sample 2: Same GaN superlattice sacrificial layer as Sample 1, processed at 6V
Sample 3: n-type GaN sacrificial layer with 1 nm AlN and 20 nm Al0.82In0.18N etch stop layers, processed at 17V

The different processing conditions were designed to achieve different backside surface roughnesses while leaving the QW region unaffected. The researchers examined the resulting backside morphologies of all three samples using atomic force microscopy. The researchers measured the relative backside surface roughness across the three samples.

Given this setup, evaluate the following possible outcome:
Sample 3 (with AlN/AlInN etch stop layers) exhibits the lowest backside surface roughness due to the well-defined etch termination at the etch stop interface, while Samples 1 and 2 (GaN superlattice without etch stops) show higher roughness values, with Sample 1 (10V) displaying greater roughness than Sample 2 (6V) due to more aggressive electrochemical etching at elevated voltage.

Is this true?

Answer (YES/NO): YES